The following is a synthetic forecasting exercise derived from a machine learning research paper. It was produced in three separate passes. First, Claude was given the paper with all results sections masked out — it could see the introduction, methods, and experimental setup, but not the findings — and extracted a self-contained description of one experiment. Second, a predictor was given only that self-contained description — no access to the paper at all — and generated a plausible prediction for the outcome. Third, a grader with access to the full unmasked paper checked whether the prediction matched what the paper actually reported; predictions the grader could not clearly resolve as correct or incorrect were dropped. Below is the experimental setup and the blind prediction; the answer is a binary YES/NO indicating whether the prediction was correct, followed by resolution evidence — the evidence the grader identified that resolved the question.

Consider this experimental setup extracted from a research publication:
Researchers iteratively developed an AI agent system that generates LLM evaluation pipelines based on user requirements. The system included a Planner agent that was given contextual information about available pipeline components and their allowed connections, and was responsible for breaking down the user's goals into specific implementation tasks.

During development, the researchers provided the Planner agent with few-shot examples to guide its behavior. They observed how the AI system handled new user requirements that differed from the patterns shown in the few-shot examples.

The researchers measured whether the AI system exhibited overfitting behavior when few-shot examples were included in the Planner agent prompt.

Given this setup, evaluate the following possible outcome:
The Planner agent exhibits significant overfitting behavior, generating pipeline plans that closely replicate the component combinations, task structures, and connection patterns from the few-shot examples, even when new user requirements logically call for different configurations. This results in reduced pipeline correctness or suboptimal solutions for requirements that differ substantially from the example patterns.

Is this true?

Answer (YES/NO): YES